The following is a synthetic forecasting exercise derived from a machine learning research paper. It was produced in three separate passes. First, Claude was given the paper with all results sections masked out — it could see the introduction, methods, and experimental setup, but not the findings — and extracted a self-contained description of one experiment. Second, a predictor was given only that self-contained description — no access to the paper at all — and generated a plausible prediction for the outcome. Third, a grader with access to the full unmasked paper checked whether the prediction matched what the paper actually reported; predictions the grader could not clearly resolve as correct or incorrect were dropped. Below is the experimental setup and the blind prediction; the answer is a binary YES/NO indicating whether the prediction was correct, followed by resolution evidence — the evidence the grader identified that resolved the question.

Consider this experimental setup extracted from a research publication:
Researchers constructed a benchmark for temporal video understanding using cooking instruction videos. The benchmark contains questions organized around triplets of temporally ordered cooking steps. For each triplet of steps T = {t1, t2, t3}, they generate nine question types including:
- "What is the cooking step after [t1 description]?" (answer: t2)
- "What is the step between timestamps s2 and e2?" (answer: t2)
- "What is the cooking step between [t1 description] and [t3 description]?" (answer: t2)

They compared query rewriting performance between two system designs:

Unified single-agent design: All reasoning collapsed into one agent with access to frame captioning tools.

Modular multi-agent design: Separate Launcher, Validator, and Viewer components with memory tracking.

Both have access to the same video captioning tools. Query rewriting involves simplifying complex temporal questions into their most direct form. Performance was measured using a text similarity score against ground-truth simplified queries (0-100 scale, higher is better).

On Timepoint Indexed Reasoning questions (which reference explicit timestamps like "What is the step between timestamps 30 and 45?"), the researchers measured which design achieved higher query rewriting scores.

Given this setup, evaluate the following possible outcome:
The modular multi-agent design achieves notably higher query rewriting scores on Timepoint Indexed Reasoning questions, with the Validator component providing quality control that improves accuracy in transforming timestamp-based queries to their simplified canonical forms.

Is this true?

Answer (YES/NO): NO